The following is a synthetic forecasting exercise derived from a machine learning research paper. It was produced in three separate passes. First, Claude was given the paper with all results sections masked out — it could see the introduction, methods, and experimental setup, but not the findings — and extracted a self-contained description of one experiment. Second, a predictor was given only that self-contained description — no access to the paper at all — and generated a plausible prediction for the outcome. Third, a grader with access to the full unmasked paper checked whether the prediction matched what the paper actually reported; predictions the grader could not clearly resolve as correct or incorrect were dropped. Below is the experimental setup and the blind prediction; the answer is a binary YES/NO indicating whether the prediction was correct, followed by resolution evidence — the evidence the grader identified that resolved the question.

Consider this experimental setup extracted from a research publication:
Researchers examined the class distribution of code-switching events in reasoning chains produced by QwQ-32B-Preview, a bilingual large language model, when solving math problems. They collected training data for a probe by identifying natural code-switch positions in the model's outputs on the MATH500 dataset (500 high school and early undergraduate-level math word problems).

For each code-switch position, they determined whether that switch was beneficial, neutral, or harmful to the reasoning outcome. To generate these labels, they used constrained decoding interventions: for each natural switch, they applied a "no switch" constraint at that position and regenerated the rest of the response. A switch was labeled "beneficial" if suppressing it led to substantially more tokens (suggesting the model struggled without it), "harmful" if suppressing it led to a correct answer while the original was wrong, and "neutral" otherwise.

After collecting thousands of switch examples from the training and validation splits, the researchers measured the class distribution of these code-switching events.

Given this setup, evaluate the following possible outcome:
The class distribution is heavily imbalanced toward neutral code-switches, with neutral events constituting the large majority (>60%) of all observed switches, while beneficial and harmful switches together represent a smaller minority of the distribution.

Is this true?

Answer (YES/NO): YES